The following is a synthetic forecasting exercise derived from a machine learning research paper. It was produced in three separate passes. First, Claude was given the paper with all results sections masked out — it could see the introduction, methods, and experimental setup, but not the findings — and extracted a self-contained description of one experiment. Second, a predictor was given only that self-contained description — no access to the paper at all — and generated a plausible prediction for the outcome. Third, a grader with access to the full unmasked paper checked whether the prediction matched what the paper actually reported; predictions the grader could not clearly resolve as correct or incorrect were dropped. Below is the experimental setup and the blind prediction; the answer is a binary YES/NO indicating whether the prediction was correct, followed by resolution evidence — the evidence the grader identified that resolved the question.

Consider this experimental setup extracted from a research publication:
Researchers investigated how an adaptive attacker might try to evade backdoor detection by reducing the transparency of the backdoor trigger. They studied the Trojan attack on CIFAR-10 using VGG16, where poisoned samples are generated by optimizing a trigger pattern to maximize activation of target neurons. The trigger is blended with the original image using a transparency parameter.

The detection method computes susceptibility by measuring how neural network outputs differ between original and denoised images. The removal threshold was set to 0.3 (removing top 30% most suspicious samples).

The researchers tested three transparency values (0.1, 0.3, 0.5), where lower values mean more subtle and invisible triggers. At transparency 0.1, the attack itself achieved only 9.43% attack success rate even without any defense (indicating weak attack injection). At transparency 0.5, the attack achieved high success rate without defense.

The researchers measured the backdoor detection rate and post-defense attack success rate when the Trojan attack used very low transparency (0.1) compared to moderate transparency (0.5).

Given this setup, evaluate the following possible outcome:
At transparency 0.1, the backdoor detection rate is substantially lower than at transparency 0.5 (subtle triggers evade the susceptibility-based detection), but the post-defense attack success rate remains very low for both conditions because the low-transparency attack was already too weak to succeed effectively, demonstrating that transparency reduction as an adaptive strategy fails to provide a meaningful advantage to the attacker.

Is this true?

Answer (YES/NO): YES